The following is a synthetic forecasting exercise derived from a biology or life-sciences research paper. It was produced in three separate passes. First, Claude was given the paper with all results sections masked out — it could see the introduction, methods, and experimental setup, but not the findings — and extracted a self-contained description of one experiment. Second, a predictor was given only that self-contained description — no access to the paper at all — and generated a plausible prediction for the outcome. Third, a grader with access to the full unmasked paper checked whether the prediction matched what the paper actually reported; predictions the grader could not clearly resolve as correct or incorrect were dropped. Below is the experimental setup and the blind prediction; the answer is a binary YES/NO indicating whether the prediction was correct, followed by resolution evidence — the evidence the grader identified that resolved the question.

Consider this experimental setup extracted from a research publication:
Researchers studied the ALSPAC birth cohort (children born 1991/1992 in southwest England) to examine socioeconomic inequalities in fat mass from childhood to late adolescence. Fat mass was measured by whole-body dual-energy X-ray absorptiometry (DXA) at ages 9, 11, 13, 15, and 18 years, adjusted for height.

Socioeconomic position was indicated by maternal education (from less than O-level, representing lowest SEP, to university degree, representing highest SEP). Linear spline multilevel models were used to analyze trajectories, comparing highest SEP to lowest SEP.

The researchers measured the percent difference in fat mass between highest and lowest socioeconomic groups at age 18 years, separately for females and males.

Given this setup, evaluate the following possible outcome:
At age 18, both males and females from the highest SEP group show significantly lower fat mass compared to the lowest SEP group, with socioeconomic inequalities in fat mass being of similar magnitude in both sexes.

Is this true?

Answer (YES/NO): NO